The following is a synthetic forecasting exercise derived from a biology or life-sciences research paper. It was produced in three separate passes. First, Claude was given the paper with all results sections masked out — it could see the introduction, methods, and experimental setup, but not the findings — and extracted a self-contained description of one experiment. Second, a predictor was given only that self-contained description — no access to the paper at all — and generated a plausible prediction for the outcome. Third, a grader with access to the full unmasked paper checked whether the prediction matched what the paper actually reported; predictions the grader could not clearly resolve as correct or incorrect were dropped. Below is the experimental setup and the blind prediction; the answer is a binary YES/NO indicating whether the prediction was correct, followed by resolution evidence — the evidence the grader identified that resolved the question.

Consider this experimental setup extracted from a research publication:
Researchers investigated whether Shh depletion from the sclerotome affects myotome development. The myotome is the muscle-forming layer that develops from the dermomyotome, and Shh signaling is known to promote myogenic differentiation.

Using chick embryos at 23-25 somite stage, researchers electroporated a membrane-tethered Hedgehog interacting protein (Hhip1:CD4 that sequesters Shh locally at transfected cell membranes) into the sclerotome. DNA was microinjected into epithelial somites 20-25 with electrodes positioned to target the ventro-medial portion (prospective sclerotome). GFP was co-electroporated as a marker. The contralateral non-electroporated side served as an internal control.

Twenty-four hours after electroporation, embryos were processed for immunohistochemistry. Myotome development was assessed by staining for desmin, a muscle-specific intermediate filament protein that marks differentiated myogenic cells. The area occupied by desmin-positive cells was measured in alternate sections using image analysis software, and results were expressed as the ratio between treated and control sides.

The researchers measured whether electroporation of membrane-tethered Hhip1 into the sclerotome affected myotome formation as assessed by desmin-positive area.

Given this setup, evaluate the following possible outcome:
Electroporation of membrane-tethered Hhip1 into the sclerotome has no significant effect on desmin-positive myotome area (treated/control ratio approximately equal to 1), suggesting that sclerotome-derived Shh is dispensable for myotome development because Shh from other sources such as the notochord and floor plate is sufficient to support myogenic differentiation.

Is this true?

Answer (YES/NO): NO